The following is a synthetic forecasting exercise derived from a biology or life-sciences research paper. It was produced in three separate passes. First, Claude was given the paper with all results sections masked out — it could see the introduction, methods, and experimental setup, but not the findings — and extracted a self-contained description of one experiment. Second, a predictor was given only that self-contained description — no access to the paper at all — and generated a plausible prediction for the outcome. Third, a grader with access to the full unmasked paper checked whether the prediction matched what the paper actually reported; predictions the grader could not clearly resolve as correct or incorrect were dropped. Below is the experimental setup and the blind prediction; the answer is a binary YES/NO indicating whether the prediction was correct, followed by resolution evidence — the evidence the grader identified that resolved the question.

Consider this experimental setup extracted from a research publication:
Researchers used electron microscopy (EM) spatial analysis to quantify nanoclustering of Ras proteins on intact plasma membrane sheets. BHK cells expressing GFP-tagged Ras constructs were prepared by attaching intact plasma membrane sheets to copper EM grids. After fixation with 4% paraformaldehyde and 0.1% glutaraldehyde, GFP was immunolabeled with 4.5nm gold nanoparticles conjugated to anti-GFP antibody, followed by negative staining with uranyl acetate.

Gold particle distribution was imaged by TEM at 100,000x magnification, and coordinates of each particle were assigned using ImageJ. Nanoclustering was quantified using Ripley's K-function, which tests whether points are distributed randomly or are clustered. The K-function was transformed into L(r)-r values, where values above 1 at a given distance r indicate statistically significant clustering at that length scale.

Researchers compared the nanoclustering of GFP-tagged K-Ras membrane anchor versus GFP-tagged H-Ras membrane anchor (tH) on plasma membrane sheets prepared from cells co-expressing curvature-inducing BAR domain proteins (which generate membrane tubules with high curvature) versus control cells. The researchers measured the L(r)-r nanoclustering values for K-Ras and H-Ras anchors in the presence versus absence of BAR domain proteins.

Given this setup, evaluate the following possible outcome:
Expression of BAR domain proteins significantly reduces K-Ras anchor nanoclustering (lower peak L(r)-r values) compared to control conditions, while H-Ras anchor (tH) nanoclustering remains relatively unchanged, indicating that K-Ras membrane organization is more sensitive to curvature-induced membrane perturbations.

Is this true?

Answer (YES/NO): NO